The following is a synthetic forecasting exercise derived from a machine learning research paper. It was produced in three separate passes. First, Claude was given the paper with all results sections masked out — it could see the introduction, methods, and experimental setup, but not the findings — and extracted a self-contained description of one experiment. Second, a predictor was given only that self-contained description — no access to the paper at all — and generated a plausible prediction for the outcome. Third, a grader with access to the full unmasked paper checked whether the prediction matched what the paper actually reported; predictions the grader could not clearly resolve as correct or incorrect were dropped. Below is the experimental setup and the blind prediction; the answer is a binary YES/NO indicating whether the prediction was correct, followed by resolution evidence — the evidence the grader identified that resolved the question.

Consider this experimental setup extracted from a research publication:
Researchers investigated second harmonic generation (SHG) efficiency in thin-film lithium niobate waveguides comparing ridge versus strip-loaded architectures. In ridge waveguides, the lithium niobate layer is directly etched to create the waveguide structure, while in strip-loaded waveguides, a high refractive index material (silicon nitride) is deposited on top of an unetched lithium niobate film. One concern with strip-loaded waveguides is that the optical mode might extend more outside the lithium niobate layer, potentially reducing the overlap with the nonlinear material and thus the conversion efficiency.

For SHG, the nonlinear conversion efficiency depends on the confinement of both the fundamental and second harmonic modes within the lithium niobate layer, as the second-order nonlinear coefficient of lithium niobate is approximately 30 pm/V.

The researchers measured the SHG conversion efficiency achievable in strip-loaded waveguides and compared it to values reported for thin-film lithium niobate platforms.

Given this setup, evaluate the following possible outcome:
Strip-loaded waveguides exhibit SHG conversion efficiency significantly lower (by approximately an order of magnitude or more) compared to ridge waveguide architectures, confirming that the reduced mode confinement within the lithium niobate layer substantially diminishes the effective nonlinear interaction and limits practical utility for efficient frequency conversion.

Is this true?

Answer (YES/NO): NO